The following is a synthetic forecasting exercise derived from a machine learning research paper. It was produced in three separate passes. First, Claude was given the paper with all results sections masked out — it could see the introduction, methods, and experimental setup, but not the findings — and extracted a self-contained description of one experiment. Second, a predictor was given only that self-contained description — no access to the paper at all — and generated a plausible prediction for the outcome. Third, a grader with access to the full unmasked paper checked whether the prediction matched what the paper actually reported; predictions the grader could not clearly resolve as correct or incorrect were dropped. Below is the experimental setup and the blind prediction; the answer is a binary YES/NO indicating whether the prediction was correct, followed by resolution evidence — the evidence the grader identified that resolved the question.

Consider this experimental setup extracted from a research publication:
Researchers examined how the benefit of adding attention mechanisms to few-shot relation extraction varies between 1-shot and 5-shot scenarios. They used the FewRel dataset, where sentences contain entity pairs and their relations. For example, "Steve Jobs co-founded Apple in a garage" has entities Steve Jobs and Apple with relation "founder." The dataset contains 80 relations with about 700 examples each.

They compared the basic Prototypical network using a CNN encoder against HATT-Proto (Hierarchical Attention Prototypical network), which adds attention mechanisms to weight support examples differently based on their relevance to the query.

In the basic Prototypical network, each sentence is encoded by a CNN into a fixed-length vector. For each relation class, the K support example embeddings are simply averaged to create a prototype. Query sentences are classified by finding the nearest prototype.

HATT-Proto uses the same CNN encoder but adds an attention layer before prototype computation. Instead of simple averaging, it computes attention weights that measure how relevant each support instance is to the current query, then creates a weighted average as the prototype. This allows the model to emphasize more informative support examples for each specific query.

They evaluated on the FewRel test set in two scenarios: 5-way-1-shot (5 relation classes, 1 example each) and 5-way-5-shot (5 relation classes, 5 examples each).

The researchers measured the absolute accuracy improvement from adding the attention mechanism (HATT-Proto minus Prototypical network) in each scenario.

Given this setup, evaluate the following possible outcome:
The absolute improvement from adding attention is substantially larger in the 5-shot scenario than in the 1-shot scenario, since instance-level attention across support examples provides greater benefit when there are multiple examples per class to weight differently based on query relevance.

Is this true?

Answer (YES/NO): NO